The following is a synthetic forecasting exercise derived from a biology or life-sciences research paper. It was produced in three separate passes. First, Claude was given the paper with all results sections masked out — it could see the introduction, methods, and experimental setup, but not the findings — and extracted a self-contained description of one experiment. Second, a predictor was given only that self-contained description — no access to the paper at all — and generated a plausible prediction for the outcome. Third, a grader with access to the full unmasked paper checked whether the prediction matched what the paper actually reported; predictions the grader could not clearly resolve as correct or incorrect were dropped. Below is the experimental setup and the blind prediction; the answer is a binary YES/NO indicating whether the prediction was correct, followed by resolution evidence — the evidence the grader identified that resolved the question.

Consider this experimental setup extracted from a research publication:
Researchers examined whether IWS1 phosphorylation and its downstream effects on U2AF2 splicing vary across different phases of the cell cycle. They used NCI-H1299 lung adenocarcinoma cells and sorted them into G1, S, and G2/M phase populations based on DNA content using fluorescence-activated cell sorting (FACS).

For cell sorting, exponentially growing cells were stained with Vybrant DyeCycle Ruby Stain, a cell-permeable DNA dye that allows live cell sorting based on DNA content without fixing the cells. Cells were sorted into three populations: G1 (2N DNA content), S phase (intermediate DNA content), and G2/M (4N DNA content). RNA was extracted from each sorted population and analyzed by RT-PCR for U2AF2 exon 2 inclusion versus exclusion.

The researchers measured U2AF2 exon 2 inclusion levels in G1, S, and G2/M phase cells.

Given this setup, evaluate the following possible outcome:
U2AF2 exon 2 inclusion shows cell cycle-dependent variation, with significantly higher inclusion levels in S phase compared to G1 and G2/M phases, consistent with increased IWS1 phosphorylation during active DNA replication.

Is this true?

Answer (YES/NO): NO